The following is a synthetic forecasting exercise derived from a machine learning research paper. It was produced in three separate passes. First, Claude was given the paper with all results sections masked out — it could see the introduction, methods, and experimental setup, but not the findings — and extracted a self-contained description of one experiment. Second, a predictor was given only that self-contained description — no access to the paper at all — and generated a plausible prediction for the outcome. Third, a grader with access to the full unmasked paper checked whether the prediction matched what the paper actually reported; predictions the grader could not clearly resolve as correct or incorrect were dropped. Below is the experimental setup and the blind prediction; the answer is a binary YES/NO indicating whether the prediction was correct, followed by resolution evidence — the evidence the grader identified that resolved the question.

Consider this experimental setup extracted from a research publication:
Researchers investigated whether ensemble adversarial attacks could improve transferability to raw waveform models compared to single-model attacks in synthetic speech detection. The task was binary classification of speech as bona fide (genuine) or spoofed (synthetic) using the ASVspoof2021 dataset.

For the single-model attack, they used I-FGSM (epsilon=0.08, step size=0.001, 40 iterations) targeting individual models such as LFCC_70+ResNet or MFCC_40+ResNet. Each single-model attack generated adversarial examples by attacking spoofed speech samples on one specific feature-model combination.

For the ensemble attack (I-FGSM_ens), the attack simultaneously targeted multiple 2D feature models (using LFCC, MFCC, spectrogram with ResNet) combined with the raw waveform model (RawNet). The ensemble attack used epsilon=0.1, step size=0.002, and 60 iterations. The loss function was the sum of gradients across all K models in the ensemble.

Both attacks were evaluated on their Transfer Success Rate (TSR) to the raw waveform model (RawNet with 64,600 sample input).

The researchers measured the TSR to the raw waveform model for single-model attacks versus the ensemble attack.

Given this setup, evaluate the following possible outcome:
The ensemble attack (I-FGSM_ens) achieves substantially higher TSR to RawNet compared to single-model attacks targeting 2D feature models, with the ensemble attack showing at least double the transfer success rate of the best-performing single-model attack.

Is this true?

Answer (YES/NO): NO